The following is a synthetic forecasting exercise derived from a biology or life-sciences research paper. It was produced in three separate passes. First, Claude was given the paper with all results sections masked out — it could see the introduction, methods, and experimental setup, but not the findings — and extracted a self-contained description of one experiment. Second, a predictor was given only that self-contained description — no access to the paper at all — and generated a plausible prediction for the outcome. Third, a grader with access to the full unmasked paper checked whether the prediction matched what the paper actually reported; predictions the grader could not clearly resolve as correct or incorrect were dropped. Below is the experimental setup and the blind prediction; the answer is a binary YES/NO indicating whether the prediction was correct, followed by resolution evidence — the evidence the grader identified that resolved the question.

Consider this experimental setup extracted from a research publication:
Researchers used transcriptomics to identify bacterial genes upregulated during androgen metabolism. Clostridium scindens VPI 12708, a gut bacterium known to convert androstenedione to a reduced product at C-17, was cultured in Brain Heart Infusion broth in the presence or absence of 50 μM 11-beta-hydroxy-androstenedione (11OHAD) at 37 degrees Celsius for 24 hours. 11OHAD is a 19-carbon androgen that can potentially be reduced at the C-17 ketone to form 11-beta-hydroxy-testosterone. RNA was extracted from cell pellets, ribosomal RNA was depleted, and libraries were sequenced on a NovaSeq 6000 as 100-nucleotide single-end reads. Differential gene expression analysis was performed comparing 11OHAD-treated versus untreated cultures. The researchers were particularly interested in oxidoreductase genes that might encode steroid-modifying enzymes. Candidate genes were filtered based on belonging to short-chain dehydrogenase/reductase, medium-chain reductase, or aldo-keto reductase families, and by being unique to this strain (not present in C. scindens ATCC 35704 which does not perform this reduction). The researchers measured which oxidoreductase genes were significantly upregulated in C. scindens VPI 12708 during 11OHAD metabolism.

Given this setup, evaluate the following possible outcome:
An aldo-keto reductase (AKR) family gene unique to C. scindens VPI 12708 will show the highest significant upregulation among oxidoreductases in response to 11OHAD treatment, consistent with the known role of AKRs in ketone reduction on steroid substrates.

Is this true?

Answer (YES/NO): NO